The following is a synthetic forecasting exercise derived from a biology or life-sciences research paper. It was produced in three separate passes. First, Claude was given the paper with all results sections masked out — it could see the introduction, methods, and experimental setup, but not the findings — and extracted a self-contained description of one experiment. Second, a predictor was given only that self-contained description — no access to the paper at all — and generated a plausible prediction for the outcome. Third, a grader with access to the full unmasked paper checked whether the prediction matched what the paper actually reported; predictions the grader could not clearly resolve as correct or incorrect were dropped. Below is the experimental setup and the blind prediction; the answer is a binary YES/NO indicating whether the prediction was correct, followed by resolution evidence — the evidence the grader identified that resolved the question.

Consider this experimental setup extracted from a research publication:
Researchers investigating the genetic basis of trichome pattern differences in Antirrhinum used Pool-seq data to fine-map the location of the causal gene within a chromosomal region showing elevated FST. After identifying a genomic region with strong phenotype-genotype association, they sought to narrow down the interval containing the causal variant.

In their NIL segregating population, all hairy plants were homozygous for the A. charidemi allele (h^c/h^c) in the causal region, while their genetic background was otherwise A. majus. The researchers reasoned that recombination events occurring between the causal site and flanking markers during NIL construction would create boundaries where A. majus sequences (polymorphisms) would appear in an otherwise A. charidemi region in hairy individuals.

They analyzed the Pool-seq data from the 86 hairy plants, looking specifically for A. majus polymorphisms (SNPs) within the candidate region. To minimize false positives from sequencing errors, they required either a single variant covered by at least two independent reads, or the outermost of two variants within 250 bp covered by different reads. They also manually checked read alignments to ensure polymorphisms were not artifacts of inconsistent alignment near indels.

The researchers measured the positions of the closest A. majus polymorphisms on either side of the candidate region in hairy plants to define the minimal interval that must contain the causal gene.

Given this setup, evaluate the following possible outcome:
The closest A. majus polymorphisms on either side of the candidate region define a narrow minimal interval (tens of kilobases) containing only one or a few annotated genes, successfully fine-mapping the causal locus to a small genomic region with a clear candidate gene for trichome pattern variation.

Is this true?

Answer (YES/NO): NO